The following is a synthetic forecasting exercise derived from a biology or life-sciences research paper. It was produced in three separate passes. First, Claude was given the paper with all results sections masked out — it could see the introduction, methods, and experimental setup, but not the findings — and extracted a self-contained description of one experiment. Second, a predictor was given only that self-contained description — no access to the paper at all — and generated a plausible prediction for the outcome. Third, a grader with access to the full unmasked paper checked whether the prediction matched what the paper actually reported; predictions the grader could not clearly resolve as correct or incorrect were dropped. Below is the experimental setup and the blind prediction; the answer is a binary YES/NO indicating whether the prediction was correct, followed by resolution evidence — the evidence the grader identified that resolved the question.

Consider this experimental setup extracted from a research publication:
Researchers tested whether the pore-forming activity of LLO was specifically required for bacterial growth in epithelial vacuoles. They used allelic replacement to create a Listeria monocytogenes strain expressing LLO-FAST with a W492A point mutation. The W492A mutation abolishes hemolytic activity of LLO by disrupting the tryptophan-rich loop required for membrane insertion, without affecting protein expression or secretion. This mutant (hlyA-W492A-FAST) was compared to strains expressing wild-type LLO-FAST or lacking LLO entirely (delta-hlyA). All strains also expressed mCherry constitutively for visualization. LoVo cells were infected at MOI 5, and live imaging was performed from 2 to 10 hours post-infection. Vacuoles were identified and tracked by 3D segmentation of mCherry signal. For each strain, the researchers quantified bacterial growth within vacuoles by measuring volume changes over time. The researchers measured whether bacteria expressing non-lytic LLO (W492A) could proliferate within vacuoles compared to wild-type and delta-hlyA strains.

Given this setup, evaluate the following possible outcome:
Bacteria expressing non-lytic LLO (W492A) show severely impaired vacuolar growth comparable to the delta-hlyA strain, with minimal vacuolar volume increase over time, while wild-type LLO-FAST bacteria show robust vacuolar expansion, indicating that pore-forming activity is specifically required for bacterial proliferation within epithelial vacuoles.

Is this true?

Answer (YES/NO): NO